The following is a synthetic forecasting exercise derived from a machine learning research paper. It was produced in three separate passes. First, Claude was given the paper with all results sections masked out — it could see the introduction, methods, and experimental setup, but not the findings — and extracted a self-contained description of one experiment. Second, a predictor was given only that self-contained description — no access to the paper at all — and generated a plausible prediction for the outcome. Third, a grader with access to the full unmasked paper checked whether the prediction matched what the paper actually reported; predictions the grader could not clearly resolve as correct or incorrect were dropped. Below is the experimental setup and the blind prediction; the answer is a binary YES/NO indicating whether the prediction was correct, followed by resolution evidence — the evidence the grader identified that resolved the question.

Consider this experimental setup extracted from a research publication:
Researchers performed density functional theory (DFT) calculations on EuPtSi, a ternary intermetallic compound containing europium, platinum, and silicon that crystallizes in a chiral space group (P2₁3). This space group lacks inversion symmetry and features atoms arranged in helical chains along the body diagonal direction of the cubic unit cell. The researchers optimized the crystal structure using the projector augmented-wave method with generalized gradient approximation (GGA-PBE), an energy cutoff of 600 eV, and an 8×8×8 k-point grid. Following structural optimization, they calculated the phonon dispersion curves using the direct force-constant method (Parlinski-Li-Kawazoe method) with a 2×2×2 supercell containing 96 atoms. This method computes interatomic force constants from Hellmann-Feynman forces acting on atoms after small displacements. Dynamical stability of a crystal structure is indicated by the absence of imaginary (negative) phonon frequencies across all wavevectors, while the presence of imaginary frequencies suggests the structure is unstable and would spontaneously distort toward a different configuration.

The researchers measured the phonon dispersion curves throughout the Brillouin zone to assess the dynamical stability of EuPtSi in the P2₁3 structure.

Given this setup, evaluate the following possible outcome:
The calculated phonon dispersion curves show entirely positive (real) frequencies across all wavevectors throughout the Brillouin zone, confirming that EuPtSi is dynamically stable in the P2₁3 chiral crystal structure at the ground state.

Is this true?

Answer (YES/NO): YES